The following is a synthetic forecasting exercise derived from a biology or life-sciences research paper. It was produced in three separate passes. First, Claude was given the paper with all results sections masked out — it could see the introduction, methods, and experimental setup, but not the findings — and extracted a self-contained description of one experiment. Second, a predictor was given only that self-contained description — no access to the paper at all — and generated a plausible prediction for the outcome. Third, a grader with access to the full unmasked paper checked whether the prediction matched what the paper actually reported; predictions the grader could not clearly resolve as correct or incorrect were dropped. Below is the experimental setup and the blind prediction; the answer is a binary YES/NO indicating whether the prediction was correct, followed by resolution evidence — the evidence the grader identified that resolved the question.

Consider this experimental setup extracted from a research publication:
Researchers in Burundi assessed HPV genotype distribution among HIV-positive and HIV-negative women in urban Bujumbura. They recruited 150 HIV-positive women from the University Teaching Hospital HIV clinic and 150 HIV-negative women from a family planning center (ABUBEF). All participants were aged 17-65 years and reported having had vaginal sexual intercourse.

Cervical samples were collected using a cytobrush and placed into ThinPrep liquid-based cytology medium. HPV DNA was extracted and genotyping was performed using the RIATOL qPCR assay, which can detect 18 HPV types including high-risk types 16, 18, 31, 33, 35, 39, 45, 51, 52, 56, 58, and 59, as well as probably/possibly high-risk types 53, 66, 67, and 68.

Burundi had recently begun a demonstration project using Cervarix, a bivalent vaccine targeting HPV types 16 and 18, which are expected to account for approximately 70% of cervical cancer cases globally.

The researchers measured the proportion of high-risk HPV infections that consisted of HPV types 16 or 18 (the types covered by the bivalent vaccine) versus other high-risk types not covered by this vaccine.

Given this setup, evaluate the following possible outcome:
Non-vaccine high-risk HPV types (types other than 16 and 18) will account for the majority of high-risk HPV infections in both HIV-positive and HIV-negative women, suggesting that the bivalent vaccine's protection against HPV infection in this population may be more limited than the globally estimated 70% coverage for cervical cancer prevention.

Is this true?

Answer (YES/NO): YES